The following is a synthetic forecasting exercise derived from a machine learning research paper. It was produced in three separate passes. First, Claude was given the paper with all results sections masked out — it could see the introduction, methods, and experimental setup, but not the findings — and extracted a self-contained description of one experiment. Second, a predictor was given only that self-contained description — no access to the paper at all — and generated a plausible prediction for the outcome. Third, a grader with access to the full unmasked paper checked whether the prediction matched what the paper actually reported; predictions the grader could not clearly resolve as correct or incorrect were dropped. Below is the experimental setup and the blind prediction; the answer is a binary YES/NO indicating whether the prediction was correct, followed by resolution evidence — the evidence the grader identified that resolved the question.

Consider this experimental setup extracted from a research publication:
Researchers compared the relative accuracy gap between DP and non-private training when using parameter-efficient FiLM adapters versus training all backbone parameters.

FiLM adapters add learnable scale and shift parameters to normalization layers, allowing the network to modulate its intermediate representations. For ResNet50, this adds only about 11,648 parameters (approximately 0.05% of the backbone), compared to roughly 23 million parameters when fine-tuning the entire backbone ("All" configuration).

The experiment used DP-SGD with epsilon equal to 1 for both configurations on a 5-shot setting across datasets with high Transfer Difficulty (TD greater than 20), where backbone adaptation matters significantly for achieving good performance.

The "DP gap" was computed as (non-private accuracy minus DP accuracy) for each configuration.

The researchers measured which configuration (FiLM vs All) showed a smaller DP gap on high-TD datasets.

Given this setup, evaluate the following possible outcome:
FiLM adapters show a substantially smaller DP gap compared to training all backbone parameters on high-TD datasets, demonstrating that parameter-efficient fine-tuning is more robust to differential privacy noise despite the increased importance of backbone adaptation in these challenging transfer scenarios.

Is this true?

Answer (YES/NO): YES